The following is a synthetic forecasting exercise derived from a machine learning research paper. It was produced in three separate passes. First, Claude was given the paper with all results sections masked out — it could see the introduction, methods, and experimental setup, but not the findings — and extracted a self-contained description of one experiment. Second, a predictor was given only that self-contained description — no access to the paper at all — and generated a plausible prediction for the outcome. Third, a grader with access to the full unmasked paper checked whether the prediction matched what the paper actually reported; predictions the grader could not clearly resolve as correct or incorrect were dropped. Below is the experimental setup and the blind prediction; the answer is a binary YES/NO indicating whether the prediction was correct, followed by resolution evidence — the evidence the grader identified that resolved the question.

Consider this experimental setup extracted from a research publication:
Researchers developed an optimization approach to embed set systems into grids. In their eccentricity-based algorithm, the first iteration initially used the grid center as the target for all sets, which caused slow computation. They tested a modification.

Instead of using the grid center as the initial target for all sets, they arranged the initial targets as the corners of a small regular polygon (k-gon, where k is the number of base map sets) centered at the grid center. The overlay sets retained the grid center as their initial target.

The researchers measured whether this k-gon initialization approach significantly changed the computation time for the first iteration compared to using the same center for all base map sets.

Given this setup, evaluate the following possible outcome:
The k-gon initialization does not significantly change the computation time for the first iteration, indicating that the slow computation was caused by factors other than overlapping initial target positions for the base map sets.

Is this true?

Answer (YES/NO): NO